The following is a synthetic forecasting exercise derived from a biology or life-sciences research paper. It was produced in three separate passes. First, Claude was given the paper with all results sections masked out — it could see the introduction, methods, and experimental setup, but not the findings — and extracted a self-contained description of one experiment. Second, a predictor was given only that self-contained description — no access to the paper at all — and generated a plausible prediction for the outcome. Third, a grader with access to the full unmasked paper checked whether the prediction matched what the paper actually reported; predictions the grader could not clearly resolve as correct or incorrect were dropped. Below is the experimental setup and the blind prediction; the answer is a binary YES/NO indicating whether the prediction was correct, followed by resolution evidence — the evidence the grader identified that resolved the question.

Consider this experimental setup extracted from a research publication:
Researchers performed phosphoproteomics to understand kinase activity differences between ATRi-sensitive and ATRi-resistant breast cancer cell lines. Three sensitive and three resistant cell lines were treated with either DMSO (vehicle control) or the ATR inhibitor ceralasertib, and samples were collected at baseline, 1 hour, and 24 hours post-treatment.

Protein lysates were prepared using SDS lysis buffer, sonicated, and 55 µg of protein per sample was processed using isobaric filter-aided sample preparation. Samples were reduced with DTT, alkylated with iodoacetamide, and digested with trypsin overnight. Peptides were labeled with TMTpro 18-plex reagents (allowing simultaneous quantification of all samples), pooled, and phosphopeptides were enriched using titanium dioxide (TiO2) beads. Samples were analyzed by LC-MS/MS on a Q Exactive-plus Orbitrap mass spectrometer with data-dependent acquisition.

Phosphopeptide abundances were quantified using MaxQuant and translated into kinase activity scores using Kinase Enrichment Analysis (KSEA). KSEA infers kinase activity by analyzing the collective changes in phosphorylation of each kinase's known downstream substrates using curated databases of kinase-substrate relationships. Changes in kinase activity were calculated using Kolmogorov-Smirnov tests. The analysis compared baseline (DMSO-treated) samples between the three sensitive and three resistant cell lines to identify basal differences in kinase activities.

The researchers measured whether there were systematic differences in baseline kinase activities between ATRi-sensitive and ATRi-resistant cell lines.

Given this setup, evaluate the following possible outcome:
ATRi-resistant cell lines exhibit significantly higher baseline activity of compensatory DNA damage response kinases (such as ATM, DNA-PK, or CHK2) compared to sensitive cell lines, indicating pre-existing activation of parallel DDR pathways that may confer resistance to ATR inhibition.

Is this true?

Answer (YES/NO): NO